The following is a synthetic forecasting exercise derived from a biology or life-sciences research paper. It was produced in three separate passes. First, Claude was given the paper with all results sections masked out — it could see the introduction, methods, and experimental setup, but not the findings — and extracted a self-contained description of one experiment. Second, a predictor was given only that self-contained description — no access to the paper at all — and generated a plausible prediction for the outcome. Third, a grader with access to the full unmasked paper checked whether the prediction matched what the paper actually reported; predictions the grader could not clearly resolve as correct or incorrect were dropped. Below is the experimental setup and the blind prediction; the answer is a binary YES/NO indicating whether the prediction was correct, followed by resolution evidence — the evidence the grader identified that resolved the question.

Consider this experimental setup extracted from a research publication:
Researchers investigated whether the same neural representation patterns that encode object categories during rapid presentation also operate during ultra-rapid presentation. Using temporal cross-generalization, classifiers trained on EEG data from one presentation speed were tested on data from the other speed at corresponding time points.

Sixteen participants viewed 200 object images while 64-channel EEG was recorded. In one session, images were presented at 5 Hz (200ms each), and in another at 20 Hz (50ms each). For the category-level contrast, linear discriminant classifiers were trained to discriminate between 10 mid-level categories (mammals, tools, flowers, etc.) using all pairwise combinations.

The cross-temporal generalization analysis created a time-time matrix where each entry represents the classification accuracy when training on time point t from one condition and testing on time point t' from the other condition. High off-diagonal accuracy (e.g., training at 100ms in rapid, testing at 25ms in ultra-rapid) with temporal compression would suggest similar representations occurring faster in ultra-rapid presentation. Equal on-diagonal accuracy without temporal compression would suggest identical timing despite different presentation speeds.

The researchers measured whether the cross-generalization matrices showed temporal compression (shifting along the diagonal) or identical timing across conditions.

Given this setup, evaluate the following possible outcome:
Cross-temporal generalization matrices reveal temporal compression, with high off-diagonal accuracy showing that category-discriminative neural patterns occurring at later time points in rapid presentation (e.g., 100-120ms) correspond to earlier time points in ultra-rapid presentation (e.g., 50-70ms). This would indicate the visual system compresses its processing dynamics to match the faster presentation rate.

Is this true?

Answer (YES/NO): NO